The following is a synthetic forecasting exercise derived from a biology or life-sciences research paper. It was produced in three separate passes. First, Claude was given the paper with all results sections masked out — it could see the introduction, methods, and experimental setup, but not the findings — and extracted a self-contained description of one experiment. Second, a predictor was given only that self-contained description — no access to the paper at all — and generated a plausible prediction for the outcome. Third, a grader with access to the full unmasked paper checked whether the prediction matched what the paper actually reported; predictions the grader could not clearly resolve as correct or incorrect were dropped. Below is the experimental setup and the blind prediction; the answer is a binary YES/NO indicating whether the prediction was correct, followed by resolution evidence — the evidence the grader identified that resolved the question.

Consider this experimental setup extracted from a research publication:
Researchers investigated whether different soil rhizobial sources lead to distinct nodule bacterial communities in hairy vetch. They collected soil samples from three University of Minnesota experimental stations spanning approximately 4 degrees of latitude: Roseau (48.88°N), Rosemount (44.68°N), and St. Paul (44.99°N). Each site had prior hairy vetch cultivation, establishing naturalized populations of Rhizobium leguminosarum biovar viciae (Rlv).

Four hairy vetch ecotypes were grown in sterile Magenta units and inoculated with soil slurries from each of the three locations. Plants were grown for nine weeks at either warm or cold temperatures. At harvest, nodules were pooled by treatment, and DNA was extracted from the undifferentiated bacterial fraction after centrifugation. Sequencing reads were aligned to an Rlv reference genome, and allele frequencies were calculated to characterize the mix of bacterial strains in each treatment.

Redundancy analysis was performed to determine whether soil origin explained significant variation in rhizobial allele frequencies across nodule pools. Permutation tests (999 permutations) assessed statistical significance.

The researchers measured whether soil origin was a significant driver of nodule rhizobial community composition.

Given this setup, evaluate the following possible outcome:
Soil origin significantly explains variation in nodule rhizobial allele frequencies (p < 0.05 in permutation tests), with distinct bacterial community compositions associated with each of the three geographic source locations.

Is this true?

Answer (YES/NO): YES